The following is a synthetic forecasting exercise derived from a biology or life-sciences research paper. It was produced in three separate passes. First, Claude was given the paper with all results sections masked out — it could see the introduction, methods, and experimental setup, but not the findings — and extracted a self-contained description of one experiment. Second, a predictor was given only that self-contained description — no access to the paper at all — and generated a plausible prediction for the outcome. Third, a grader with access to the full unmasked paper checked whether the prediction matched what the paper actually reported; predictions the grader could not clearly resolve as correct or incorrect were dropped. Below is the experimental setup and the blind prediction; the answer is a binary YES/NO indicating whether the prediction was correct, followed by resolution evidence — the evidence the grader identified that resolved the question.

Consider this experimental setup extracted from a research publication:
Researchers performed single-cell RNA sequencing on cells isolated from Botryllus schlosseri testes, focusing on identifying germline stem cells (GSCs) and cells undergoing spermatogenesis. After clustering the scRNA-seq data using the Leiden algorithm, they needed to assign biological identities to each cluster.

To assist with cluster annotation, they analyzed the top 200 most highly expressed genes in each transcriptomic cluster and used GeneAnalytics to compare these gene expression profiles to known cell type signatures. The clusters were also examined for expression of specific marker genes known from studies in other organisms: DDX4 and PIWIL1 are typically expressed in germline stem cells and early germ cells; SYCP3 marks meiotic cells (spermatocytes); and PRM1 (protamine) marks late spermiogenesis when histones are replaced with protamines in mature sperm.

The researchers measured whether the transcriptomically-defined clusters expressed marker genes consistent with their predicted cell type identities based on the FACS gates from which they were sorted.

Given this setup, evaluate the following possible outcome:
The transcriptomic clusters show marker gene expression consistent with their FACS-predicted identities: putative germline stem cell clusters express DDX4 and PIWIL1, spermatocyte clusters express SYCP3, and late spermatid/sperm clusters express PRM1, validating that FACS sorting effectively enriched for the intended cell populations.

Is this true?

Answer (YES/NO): YES